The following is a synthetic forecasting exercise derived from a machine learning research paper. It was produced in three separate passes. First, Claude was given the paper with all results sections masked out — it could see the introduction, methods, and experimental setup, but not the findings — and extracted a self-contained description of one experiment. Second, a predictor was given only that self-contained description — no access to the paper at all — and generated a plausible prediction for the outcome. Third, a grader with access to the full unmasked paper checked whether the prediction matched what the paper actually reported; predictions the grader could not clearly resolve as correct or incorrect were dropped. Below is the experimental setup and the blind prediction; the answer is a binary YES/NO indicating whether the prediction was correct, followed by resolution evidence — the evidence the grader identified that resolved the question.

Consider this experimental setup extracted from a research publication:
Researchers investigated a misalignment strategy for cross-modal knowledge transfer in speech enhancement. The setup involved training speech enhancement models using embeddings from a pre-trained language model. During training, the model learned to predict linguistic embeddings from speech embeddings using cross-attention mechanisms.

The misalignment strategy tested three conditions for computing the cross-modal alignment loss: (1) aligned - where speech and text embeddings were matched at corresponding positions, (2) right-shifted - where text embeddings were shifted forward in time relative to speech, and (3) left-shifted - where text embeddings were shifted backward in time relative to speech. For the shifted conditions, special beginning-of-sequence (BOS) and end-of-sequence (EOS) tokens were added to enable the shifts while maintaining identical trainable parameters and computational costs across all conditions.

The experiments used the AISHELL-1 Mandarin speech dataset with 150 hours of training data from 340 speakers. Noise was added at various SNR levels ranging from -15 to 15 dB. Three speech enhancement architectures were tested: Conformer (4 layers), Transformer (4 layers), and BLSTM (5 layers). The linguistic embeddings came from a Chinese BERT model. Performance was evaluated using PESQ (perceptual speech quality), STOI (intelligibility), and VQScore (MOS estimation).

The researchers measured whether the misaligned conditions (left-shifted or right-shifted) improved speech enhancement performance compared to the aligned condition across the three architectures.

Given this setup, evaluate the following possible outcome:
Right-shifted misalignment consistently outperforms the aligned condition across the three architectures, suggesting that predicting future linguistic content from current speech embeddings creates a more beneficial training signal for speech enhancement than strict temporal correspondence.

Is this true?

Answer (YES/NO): YES